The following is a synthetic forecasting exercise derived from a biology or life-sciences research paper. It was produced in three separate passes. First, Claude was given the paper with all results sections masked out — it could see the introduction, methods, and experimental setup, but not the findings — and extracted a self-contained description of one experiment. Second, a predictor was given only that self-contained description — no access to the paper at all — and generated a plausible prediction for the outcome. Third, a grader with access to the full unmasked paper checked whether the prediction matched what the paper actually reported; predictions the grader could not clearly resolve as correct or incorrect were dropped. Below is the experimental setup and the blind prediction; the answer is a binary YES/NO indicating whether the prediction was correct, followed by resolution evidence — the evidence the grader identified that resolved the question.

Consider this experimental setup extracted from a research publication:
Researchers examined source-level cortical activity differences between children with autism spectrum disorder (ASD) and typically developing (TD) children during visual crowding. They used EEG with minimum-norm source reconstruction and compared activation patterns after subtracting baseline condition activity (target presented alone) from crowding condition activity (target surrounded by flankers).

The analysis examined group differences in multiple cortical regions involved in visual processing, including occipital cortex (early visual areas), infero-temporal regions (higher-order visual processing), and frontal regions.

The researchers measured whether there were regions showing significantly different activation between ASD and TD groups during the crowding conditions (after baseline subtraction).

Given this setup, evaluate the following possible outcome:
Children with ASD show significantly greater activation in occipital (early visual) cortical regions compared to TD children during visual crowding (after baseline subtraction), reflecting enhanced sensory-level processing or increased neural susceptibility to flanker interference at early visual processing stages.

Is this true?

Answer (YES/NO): NO